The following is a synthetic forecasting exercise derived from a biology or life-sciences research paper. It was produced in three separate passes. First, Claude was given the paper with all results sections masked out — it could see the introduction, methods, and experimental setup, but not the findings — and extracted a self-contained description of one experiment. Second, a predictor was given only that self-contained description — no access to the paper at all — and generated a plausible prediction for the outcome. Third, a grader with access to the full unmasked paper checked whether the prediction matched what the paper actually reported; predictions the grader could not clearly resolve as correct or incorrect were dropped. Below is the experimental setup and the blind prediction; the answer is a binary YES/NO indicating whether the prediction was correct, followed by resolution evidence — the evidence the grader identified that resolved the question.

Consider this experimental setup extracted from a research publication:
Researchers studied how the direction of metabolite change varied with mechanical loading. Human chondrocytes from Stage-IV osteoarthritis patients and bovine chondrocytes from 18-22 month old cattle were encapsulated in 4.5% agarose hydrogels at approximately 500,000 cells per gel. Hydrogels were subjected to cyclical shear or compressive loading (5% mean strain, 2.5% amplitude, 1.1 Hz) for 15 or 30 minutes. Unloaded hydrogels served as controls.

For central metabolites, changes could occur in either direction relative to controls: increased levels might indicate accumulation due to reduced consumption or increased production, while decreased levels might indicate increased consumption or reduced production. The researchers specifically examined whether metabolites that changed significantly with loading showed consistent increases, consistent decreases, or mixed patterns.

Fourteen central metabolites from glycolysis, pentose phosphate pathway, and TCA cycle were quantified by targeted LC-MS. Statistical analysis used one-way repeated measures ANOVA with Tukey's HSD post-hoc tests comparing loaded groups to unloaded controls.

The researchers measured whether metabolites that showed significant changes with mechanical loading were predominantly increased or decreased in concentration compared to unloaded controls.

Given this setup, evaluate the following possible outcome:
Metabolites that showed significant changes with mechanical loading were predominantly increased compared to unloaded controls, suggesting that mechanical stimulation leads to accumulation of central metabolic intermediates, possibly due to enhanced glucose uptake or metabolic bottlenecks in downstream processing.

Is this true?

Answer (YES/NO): NO